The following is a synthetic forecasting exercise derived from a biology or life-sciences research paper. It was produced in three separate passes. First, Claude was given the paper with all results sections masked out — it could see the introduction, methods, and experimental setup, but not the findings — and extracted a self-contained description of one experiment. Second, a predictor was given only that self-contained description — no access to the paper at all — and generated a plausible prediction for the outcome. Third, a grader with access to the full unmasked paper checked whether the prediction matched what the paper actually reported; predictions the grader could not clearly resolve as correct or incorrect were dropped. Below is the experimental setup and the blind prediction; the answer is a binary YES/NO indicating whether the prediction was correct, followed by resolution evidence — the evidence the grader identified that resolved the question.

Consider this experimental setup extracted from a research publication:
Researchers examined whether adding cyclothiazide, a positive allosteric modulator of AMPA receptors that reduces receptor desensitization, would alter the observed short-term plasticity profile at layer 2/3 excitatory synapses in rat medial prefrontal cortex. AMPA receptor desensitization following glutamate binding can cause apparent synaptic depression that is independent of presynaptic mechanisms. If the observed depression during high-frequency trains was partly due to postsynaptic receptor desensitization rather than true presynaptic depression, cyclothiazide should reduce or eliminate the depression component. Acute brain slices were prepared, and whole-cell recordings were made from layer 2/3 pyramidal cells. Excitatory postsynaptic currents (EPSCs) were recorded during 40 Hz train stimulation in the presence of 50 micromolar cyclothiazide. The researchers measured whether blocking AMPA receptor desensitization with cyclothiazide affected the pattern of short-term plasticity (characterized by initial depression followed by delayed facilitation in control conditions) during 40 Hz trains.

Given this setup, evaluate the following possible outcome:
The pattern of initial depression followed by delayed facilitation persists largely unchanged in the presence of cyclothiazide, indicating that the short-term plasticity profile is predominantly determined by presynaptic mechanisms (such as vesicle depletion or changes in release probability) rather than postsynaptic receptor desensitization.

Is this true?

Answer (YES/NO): YES